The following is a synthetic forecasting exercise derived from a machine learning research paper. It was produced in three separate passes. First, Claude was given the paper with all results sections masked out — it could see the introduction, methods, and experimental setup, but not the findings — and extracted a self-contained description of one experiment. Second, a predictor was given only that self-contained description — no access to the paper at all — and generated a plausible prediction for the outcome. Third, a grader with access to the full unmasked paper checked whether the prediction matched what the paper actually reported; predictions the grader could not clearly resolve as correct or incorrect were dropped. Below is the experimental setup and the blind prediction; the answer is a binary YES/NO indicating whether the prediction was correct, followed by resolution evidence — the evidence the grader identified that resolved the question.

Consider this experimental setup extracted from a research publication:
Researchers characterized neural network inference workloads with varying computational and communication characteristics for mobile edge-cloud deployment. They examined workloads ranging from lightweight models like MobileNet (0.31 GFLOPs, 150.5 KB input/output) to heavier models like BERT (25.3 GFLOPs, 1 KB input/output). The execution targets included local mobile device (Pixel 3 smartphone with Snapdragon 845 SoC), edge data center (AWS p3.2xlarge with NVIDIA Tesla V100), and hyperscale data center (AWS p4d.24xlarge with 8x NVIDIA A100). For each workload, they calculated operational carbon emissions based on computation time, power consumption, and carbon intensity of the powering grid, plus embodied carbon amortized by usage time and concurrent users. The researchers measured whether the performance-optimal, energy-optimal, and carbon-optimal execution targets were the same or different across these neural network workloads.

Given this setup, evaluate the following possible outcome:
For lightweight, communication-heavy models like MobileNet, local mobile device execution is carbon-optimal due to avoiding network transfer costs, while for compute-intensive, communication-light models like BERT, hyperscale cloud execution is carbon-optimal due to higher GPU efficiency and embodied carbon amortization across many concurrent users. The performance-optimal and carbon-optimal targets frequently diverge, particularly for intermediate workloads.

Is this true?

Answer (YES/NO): NO